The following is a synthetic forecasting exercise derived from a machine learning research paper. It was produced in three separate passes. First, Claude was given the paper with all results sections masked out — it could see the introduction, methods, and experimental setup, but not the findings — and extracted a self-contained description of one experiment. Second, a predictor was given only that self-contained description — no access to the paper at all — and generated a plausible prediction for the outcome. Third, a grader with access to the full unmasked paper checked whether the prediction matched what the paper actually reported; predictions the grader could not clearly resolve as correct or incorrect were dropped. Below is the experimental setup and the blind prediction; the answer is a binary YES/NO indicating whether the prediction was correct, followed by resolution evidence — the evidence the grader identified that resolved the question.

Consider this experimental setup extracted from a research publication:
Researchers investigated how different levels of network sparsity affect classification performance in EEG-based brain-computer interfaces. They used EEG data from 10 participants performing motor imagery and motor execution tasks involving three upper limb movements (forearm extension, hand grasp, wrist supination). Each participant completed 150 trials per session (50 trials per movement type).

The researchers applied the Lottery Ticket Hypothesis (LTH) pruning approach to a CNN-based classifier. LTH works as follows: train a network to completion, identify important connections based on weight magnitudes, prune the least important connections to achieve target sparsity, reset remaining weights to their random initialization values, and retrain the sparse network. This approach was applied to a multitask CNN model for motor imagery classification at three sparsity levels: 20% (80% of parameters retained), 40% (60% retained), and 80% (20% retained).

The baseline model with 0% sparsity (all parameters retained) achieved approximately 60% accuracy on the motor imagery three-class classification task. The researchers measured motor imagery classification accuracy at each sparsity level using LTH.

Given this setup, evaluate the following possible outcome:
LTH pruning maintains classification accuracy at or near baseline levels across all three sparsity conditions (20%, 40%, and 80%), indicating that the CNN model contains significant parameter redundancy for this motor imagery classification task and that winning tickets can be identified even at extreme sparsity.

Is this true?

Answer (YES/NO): YES